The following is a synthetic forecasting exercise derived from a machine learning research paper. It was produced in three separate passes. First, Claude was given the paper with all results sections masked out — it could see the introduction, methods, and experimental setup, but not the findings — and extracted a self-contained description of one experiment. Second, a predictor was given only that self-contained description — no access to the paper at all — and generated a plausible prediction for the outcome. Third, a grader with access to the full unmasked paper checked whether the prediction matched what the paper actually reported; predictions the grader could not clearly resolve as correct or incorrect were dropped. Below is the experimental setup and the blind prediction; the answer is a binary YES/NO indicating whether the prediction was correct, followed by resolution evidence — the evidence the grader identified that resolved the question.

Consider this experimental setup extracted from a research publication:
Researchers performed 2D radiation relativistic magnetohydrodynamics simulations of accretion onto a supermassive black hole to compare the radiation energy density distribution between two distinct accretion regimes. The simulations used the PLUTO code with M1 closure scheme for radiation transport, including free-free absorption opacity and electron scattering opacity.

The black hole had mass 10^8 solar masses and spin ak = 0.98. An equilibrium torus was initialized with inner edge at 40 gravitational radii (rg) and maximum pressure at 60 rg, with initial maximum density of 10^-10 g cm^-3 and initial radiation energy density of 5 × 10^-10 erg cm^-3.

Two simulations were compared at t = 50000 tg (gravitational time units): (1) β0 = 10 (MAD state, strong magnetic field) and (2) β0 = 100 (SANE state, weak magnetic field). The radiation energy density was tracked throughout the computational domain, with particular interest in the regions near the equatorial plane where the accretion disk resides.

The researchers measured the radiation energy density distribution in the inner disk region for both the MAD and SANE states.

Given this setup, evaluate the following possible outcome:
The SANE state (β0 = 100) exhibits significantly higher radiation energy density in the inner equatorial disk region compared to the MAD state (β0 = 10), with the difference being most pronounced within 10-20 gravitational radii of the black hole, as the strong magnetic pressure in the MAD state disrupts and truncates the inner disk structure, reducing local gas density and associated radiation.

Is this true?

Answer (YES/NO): NO